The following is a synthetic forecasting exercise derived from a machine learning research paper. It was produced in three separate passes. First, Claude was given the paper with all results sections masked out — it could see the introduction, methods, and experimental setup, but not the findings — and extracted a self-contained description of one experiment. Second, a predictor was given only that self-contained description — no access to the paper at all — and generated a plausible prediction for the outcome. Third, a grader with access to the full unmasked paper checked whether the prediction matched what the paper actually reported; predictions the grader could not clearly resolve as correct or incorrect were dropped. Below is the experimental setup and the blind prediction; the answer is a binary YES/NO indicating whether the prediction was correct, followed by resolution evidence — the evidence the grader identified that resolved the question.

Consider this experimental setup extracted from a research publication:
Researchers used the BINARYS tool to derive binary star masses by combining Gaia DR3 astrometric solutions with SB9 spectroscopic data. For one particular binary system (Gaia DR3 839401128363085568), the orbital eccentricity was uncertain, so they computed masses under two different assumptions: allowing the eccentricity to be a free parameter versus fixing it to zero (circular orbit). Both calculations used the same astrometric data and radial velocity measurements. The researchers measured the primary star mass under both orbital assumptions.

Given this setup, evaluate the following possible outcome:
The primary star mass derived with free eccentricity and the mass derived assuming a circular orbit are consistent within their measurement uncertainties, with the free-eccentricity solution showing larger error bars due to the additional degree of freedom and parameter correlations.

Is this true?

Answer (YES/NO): NO